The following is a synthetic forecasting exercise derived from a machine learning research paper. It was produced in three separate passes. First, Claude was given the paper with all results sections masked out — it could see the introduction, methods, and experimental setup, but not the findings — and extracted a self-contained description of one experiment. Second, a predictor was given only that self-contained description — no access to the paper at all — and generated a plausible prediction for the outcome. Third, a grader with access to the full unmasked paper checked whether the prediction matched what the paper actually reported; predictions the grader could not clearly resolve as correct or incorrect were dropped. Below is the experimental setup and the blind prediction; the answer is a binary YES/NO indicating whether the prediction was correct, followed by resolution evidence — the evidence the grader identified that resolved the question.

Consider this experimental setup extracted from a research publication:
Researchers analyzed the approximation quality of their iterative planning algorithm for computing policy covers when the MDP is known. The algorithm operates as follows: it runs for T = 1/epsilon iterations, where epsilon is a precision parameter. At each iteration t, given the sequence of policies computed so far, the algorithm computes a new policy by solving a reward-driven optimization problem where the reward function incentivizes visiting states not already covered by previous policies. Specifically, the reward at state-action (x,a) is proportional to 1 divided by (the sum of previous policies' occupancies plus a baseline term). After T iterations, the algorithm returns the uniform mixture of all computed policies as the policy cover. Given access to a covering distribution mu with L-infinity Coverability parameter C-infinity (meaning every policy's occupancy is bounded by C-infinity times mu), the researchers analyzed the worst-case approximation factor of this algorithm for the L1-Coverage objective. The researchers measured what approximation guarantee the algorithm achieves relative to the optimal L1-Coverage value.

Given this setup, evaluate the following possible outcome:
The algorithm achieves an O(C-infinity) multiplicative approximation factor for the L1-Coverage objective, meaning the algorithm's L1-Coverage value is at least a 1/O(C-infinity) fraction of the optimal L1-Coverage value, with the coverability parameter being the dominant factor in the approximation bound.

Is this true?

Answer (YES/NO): NO